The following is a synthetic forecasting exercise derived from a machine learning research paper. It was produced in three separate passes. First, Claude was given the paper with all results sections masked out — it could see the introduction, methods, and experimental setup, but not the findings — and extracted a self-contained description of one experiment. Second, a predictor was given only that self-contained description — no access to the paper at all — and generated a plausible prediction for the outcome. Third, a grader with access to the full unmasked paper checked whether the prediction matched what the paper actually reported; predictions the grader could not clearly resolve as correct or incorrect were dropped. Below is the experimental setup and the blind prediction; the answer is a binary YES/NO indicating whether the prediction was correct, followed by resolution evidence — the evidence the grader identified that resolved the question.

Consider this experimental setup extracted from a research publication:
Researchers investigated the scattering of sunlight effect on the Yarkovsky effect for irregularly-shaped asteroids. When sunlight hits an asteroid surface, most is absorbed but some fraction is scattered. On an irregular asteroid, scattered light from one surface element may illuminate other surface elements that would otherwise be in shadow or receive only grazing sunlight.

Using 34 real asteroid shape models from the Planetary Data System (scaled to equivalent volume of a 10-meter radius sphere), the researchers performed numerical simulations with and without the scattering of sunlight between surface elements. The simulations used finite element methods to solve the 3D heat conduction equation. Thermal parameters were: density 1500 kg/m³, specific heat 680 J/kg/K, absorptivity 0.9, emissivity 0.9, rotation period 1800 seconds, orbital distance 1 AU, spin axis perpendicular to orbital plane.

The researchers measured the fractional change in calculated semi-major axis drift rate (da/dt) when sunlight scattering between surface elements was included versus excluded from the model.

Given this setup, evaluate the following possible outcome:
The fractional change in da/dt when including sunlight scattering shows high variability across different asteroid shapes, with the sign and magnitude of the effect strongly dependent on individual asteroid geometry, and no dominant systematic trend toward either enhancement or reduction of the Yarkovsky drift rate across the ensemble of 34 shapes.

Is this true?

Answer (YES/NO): NO